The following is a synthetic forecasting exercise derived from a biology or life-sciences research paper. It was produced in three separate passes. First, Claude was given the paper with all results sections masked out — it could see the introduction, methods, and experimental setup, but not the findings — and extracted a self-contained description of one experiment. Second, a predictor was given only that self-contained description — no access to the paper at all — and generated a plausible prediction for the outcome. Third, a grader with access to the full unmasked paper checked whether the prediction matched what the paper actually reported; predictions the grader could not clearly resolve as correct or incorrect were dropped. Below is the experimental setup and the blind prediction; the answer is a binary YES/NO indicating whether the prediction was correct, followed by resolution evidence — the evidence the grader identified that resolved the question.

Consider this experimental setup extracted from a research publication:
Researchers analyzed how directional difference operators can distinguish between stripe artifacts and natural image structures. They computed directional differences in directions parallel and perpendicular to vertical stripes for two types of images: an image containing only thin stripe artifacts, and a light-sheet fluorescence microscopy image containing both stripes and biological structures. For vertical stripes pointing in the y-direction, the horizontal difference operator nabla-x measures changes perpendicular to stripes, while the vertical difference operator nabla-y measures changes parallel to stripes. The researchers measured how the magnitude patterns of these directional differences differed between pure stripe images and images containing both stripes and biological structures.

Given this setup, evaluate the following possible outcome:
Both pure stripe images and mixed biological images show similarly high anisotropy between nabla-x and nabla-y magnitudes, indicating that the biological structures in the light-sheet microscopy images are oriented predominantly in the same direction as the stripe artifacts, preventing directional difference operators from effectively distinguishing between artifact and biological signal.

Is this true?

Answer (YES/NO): NO